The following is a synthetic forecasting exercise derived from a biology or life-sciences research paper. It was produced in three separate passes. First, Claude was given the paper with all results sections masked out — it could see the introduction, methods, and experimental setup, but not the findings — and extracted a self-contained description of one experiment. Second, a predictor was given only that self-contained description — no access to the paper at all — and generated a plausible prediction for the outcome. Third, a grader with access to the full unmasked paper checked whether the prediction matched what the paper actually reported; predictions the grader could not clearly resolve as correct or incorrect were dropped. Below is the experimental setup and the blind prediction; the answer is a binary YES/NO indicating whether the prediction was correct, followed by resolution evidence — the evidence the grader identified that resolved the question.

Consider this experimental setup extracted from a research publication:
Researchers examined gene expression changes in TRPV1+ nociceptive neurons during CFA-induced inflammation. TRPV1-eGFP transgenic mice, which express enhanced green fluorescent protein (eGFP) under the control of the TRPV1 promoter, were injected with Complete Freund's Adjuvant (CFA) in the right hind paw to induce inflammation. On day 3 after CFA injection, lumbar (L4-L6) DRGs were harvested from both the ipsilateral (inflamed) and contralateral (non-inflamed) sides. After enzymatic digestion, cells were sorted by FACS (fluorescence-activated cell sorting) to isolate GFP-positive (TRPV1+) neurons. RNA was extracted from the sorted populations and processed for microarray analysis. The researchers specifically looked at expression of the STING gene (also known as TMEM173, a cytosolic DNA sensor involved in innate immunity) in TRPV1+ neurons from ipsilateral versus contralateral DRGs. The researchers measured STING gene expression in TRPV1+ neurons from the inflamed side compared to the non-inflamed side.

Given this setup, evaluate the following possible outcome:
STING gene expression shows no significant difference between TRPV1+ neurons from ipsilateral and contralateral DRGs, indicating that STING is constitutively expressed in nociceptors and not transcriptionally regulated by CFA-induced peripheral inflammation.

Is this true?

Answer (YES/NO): NO